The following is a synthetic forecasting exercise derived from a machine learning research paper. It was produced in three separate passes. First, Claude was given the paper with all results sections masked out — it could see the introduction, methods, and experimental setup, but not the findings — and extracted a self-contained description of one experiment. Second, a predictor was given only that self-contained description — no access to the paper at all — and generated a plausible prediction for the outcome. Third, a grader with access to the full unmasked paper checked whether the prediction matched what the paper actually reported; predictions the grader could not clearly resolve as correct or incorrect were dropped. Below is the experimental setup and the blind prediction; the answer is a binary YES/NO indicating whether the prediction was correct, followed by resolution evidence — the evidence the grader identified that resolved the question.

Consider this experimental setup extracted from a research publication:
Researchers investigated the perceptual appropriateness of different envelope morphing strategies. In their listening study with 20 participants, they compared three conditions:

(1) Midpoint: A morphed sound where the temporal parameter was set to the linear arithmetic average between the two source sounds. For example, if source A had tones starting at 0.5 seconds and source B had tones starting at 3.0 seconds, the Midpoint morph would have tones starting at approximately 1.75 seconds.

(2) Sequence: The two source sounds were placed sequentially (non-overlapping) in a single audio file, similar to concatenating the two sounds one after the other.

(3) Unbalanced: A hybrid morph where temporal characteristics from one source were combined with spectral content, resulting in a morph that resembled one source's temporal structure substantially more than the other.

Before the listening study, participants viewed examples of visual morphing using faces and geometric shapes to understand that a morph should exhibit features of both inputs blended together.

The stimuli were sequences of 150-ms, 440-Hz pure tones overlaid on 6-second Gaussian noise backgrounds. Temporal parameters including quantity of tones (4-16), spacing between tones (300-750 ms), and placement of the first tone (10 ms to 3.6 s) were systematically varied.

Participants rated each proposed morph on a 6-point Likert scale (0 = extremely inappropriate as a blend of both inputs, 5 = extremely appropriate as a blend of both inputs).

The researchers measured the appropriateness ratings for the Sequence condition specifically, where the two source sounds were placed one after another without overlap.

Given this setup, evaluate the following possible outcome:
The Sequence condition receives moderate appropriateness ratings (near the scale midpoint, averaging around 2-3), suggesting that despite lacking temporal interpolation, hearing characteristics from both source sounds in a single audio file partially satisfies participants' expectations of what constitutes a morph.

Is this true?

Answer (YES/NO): NO